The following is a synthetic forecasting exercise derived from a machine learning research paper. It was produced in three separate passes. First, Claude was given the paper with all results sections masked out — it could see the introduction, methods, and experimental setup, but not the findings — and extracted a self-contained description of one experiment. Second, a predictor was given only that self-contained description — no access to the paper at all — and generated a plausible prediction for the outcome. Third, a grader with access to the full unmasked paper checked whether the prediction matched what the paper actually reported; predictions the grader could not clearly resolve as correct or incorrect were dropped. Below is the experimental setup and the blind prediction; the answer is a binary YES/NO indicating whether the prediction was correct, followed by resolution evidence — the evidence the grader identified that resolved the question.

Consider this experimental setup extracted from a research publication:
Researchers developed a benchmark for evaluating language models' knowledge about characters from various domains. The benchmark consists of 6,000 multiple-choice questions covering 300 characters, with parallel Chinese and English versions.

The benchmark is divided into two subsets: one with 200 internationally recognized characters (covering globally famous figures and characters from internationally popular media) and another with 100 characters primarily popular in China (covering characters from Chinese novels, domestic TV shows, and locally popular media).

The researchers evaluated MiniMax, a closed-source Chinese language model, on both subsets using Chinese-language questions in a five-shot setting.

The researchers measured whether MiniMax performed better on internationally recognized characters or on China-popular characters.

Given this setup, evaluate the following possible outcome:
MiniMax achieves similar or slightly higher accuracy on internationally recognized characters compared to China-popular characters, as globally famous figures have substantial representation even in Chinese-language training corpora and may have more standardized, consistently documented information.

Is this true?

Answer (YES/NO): YES